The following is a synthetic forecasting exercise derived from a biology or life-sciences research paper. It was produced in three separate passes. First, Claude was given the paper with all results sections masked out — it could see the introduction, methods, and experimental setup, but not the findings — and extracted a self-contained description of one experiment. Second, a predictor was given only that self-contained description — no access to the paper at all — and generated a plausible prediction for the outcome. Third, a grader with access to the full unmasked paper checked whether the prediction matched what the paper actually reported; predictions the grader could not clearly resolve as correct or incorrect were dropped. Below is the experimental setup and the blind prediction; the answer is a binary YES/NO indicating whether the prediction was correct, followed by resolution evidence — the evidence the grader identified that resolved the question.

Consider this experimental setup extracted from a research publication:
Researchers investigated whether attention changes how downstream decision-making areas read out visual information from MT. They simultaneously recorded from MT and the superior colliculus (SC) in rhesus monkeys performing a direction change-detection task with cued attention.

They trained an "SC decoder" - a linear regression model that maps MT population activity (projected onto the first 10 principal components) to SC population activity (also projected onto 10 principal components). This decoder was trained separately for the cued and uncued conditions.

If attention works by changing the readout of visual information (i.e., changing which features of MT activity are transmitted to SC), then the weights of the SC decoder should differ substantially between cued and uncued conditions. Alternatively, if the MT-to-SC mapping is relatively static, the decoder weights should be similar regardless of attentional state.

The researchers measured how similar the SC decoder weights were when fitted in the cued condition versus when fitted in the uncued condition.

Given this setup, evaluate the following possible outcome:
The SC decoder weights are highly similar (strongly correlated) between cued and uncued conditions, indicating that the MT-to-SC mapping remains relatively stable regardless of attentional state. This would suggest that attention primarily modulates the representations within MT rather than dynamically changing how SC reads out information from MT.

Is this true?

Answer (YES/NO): YES